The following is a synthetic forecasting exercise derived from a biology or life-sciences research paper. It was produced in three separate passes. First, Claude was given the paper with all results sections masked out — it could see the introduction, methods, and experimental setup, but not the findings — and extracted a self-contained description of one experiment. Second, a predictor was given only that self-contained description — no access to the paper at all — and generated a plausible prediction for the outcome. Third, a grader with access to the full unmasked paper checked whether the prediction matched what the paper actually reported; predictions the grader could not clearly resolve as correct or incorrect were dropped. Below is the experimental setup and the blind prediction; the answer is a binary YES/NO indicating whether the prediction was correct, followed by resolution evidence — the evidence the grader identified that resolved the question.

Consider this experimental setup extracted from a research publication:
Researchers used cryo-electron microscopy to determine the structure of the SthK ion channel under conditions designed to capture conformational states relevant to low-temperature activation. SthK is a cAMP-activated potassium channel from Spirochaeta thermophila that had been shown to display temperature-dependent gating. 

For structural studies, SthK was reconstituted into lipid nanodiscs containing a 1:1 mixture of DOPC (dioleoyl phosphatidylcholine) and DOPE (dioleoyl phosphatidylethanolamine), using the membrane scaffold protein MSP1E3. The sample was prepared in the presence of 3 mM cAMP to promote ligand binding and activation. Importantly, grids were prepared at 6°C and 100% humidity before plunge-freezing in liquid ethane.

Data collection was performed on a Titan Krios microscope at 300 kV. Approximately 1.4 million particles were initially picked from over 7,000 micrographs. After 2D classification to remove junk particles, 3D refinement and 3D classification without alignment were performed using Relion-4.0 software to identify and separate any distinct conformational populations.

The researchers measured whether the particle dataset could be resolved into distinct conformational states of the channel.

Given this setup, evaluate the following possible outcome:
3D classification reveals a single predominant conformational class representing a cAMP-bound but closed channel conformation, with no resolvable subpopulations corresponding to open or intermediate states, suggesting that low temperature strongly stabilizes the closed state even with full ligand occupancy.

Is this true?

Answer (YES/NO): NO